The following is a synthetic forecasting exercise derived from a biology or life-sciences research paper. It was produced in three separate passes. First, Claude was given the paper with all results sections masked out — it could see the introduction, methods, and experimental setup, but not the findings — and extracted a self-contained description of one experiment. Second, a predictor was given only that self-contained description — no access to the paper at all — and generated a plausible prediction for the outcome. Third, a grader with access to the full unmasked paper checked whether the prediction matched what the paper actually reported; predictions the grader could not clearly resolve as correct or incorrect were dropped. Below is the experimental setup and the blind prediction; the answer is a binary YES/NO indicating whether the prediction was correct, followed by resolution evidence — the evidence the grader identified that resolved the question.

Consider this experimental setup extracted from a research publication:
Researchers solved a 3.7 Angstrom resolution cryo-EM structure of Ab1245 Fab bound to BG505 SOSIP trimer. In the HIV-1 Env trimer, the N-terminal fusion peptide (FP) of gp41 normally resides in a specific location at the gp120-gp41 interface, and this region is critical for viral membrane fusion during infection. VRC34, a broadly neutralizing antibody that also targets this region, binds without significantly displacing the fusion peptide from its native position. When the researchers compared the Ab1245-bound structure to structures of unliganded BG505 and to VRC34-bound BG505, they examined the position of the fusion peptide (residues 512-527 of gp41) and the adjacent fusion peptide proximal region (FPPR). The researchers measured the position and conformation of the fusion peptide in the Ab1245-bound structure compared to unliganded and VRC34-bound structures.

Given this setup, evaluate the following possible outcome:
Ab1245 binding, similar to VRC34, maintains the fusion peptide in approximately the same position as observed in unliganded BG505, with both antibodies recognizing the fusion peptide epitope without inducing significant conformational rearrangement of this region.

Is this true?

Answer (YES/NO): NO